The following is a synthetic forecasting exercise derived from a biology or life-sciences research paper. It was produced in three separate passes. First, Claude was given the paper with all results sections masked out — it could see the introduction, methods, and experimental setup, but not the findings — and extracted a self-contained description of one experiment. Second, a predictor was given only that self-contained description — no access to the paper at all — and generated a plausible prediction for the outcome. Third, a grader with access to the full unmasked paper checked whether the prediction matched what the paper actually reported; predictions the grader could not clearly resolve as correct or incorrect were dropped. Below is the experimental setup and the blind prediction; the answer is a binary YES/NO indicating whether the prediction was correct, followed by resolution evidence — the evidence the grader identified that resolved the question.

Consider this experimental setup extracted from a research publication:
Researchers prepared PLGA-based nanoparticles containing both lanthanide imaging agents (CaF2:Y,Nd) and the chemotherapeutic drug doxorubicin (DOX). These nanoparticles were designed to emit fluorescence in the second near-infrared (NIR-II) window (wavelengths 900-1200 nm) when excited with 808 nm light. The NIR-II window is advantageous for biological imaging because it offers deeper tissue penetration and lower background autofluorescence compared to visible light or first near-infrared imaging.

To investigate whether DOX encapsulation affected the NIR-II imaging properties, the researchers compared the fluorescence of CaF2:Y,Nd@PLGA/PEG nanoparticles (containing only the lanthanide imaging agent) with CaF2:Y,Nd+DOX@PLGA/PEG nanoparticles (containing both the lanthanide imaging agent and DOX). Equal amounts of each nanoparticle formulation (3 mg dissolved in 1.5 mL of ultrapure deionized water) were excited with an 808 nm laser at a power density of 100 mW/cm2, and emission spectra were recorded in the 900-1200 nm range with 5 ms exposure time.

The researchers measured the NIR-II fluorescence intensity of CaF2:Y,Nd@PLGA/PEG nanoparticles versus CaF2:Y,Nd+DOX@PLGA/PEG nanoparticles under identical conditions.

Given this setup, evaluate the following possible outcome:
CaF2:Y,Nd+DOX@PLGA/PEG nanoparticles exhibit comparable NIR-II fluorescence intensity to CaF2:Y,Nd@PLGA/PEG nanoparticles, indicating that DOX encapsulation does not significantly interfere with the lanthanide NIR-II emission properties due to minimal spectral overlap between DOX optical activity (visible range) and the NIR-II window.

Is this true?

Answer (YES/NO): NO